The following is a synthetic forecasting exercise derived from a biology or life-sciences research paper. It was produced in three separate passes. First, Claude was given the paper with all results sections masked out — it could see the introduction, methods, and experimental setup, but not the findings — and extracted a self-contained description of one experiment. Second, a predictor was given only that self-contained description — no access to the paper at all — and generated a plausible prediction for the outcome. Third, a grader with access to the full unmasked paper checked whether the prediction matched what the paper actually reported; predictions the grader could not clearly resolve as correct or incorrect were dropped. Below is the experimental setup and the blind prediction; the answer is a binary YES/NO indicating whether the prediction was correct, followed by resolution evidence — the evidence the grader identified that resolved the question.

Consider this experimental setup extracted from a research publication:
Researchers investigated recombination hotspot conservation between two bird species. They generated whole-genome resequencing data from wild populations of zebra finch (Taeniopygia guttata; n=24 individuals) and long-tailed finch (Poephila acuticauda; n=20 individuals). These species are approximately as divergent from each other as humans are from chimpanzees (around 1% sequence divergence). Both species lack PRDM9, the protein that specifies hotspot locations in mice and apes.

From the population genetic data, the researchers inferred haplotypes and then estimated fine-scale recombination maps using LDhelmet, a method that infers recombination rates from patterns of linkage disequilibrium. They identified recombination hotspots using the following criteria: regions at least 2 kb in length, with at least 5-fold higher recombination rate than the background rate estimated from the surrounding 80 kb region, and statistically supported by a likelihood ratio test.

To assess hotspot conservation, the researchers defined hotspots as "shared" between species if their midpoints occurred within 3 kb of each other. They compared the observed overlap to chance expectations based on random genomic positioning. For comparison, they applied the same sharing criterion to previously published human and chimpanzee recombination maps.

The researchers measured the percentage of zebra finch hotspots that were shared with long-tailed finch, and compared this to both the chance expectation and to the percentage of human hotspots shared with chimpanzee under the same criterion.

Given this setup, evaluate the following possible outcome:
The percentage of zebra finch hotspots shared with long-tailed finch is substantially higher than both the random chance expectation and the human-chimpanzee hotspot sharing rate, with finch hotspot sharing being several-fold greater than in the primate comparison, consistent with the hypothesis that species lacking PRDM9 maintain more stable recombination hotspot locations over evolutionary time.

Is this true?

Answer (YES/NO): YES